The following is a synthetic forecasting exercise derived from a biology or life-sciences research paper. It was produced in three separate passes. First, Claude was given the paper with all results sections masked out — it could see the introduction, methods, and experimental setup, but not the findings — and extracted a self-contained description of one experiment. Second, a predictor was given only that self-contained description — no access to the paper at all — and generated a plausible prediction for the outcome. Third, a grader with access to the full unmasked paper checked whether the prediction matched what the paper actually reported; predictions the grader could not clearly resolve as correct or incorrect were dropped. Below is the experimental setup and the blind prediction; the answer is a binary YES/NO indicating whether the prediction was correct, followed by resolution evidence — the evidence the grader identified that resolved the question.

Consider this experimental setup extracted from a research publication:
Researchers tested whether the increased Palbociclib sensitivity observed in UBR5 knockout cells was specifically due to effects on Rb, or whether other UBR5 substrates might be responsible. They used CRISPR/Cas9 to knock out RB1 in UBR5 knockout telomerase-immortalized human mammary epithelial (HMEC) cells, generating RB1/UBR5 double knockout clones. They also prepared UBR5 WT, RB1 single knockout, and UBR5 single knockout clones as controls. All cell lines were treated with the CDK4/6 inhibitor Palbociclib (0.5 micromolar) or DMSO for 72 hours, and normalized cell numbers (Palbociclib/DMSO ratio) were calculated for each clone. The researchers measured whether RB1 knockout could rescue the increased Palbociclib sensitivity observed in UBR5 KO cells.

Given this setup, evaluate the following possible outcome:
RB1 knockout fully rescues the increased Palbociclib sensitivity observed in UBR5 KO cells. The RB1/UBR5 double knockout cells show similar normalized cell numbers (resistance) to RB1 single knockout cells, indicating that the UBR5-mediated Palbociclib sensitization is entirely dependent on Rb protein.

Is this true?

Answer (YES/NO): YES